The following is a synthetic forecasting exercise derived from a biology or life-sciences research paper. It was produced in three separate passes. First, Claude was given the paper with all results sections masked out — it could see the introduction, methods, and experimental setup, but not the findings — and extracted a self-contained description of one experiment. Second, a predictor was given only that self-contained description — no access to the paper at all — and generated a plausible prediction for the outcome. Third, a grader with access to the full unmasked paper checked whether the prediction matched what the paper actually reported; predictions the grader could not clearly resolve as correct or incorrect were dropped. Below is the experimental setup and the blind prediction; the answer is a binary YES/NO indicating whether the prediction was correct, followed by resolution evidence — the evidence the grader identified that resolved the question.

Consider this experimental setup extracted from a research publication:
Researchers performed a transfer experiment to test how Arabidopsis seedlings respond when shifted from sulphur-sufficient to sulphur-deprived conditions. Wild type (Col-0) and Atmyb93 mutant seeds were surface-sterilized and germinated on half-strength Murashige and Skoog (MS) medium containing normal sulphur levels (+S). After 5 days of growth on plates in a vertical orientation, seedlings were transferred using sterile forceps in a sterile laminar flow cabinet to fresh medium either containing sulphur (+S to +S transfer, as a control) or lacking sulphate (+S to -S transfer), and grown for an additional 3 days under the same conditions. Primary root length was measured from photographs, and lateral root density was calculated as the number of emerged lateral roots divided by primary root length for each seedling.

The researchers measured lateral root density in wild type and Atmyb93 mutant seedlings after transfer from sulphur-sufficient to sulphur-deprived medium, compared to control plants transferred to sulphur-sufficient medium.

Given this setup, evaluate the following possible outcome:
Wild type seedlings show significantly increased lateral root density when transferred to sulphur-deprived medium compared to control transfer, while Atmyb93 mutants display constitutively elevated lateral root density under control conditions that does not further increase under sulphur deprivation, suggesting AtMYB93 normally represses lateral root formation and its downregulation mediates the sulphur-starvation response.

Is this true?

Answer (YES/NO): NO